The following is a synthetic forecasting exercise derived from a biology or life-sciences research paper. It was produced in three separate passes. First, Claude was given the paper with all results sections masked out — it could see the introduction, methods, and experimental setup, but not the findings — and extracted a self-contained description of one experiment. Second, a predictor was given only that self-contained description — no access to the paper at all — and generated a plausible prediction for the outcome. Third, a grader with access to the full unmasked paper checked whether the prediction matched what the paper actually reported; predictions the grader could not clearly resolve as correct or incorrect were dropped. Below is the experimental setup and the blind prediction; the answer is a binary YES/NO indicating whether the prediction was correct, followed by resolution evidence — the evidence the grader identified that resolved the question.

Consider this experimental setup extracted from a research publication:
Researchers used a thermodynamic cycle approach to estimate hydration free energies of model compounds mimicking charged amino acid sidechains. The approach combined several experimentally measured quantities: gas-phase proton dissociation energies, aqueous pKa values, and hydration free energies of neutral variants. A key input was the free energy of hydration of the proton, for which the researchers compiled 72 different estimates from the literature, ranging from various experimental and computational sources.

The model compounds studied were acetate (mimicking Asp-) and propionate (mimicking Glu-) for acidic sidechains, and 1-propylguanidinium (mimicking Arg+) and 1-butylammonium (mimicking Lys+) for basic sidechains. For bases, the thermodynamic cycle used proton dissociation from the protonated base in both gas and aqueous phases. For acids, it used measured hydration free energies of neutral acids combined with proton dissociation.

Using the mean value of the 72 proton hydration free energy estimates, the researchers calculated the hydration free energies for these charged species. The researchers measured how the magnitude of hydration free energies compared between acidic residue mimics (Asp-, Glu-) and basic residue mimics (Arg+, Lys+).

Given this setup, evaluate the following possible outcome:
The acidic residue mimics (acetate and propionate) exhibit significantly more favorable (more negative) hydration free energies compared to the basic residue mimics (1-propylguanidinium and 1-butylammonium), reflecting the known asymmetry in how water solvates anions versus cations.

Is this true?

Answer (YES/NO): YES